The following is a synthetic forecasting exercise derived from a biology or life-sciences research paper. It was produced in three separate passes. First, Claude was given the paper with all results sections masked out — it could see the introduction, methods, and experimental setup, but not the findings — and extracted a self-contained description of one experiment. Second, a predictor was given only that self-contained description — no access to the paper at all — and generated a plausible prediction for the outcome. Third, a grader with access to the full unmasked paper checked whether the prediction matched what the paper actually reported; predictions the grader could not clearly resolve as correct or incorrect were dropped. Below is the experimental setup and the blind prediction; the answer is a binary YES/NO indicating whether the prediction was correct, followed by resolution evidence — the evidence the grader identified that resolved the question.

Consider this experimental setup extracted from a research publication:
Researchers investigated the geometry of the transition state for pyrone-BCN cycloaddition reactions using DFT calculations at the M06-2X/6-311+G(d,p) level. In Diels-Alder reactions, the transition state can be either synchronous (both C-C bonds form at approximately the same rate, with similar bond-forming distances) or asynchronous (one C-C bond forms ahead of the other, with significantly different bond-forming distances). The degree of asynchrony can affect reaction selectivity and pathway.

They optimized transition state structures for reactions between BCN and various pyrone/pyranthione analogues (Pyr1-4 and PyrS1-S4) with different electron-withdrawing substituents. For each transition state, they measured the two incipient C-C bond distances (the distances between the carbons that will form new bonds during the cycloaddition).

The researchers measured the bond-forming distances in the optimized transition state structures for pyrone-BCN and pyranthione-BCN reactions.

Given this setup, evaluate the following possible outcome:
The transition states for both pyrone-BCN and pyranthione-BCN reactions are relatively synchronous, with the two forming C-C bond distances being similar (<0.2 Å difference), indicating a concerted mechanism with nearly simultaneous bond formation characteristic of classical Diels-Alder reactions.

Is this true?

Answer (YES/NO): NO